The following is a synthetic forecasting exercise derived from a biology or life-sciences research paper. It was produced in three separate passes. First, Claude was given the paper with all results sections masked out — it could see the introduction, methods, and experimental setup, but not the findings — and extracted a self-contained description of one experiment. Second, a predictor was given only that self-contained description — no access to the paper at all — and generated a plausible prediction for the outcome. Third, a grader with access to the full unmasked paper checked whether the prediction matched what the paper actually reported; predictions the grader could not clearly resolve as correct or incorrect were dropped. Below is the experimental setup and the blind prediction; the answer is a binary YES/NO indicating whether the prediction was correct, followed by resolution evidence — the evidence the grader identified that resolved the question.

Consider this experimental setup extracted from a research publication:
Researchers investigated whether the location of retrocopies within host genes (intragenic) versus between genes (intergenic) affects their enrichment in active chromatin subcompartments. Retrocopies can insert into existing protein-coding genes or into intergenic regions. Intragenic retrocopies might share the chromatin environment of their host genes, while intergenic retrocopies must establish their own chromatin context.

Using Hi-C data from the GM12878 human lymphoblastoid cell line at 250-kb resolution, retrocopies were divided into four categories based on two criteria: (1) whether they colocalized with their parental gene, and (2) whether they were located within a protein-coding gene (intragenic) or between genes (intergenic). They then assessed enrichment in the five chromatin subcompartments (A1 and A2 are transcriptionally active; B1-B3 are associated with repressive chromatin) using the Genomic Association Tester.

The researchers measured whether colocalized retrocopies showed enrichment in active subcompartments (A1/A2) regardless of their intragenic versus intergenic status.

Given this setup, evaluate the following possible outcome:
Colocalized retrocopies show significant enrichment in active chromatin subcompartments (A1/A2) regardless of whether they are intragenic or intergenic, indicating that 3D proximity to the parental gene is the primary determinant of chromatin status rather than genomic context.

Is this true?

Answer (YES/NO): YES